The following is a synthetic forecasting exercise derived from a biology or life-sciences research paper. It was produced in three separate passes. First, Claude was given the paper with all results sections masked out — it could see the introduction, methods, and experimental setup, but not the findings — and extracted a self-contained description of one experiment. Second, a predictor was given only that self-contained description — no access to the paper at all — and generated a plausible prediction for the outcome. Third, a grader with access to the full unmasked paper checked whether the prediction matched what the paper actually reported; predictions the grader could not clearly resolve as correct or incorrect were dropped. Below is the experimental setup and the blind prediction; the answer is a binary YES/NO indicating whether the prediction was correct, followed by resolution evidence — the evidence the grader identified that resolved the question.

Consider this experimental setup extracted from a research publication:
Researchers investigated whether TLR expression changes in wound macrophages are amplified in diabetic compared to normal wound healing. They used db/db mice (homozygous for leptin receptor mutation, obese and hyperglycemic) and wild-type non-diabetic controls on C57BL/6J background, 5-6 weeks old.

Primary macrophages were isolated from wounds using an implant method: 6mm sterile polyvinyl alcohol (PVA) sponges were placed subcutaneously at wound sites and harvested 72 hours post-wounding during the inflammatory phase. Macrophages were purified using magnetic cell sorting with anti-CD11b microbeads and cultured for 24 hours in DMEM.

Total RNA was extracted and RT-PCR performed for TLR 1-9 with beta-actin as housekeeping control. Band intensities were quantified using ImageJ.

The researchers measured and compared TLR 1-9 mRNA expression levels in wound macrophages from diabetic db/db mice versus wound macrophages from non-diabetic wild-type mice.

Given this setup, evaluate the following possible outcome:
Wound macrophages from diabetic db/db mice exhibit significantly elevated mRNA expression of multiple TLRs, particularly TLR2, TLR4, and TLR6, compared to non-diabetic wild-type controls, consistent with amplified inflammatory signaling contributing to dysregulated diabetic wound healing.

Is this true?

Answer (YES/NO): YES